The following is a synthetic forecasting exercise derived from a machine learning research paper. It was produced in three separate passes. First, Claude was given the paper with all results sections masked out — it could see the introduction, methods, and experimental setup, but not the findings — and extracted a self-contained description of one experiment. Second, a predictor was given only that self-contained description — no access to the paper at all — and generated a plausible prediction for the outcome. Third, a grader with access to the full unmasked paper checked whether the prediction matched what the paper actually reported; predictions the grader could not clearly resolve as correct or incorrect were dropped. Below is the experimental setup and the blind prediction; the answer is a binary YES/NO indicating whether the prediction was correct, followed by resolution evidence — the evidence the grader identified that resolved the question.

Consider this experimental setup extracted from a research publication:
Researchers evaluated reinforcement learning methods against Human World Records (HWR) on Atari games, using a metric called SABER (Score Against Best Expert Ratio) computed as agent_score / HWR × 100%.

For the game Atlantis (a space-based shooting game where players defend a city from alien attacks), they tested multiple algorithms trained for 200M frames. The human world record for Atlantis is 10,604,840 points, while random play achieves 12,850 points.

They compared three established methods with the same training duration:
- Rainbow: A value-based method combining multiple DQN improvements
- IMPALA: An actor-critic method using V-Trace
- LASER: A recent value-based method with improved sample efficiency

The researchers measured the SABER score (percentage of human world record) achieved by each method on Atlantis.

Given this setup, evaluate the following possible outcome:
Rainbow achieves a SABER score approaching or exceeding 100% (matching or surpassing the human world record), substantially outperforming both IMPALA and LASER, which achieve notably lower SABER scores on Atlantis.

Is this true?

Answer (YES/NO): NO